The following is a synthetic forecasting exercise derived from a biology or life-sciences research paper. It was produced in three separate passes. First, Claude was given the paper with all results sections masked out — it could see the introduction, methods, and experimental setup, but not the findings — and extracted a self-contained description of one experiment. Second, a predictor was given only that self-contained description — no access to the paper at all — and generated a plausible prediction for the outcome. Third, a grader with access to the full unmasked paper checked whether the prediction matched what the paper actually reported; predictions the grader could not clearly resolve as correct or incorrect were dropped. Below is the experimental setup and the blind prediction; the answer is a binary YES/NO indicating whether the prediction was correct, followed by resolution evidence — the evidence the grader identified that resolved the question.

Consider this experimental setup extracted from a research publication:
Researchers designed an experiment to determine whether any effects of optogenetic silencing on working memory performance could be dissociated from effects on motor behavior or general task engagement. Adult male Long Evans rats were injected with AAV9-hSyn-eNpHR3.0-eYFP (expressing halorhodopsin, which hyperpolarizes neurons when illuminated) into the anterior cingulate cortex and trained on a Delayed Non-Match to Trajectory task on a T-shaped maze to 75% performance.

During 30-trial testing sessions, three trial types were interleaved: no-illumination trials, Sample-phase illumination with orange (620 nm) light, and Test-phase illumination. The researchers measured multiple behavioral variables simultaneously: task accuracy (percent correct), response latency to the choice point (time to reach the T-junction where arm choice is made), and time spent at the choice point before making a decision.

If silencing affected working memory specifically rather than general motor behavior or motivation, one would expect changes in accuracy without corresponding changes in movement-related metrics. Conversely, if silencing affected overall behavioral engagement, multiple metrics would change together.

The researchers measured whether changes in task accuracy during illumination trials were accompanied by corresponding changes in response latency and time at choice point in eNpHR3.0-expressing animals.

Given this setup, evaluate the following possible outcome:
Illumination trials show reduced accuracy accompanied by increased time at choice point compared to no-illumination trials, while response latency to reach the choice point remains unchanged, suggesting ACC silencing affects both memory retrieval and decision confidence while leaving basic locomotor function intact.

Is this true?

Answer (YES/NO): NO